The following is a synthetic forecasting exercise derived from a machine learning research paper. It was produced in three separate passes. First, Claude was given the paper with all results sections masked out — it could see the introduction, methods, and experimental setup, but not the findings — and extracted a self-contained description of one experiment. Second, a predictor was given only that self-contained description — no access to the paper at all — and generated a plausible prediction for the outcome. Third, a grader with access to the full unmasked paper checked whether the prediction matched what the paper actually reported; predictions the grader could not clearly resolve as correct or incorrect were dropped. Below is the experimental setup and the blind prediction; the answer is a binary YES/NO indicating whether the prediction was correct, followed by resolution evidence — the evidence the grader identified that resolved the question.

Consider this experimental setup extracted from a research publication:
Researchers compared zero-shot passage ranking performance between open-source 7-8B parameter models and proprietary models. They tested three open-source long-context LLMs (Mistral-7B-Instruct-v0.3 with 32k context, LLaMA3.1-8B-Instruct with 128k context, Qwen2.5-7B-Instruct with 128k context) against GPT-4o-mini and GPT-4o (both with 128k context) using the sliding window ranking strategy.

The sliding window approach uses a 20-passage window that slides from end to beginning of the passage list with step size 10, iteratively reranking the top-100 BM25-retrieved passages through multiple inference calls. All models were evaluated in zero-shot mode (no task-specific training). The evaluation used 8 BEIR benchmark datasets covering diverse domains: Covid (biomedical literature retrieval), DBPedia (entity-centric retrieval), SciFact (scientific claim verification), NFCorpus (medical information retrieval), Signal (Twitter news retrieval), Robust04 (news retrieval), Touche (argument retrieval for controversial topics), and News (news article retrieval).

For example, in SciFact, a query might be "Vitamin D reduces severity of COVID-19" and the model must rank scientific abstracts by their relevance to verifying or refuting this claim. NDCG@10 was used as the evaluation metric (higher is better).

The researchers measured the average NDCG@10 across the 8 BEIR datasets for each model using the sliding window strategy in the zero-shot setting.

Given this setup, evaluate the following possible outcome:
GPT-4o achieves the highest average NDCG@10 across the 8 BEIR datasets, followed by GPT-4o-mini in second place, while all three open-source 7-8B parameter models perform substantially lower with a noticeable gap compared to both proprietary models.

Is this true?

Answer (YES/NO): NO